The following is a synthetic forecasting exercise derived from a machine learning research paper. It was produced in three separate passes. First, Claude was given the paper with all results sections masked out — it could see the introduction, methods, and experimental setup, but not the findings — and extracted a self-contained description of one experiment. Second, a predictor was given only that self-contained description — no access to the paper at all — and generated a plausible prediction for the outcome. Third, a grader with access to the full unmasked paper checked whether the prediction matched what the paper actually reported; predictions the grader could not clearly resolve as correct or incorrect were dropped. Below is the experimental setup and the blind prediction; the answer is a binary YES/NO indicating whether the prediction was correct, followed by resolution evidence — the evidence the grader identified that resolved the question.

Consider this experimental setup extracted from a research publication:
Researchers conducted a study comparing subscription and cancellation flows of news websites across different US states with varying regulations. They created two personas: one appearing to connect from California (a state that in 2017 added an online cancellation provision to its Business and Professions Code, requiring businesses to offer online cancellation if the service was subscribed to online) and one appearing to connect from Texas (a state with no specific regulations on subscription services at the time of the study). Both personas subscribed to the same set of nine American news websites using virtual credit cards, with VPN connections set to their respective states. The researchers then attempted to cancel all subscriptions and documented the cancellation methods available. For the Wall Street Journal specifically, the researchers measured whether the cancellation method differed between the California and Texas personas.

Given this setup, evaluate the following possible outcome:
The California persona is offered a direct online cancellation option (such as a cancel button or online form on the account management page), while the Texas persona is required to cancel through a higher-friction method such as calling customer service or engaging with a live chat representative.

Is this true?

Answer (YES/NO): YES